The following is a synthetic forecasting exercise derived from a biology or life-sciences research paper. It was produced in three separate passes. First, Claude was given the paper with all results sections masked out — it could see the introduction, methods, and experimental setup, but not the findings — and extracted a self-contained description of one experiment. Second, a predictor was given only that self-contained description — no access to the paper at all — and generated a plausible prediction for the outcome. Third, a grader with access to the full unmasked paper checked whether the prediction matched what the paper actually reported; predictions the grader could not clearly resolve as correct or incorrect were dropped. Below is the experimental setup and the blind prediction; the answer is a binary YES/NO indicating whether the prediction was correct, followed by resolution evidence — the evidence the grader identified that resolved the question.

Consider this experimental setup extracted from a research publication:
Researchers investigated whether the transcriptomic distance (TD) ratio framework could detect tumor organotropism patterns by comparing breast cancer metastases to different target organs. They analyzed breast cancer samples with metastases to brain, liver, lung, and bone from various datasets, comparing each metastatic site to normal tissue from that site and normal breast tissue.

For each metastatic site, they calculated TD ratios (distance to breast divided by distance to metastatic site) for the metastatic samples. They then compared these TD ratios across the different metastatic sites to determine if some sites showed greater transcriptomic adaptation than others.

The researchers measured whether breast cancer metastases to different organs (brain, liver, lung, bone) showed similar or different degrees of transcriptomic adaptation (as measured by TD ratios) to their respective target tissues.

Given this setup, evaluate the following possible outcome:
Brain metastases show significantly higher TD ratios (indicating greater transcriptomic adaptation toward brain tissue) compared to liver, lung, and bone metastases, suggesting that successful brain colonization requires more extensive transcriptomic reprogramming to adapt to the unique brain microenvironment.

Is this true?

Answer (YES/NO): NO